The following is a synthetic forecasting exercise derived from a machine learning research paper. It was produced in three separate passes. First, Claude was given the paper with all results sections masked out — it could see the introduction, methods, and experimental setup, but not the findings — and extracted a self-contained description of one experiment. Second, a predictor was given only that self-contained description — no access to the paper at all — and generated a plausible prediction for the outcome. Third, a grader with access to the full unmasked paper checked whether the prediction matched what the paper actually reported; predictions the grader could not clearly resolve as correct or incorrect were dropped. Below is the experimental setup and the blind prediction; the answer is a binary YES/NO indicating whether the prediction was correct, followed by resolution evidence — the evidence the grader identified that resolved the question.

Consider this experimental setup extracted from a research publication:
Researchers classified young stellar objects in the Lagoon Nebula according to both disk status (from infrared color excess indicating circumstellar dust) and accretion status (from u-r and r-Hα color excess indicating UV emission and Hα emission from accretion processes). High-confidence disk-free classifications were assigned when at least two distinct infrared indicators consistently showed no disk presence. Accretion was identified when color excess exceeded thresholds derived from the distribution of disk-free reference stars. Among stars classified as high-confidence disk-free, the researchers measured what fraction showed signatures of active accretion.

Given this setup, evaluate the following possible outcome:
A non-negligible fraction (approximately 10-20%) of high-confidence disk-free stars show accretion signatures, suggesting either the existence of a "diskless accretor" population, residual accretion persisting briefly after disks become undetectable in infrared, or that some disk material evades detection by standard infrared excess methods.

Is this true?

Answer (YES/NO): YES